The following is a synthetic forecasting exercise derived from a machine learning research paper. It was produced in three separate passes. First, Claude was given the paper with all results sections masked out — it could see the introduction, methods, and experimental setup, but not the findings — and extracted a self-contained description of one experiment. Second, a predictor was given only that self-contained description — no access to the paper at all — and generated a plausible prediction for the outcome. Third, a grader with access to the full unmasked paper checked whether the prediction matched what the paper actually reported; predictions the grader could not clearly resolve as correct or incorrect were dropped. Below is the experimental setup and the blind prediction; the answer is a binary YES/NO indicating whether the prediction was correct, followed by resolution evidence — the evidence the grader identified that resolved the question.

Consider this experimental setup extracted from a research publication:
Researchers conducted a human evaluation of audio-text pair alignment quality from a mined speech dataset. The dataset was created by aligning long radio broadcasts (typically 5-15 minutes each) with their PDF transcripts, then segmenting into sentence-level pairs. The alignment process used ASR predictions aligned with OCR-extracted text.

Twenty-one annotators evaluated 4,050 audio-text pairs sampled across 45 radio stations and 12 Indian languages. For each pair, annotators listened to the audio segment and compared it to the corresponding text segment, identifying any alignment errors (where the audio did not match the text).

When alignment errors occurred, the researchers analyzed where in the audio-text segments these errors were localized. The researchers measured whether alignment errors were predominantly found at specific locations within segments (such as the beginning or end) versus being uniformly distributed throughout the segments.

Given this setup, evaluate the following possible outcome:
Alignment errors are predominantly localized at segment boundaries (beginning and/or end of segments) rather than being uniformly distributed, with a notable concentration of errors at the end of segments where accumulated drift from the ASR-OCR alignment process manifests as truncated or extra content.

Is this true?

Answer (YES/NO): NO